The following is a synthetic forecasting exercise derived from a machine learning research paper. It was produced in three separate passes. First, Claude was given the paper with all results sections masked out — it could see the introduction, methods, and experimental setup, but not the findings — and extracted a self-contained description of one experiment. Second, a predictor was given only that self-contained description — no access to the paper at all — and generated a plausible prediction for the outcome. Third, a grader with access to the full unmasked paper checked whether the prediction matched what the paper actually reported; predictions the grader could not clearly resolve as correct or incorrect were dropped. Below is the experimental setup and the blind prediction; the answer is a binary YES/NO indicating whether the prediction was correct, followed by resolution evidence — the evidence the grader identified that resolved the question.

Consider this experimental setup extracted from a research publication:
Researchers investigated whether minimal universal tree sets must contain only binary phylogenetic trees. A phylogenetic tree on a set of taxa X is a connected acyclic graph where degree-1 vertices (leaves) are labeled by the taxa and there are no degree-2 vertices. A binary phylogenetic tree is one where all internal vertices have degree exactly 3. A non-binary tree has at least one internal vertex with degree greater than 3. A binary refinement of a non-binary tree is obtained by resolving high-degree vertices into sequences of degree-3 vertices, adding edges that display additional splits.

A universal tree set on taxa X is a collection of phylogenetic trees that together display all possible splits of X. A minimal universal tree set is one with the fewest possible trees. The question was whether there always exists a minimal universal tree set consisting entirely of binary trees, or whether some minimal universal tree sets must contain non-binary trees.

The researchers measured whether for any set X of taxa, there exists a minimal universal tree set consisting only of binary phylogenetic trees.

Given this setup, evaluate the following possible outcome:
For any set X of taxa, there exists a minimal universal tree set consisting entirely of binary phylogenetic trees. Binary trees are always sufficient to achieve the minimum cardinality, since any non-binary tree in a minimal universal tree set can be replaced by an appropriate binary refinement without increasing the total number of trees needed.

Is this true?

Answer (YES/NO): YES